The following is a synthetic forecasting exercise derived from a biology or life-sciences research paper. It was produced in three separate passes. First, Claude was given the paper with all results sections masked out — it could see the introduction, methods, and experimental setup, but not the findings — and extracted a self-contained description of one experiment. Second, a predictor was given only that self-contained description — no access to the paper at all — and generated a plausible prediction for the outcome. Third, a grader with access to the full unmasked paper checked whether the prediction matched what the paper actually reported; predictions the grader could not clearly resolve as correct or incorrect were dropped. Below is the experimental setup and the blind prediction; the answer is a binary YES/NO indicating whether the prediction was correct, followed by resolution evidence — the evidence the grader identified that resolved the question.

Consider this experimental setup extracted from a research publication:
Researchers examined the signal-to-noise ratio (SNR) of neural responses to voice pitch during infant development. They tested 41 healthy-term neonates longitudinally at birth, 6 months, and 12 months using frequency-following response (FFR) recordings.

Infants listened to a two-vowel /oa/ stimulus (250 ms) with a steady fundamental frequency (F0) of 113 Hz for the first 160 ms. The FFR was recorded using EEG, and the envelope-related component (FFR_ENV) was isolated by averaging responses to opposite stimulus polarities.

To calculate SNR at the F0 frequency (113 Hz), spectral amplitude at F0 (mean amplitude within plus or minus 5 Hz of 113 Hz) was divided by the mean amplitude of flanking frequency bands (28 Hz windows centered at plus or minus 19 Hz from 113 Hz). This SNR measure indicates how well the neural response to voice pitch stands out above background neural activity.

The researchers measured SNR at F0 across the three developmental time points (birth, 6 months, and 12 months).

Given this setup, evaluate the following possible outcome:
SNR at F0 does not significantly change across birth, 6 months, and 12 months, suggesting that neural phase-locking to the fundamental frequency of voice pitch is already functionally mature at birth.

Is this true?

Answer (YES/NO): YES